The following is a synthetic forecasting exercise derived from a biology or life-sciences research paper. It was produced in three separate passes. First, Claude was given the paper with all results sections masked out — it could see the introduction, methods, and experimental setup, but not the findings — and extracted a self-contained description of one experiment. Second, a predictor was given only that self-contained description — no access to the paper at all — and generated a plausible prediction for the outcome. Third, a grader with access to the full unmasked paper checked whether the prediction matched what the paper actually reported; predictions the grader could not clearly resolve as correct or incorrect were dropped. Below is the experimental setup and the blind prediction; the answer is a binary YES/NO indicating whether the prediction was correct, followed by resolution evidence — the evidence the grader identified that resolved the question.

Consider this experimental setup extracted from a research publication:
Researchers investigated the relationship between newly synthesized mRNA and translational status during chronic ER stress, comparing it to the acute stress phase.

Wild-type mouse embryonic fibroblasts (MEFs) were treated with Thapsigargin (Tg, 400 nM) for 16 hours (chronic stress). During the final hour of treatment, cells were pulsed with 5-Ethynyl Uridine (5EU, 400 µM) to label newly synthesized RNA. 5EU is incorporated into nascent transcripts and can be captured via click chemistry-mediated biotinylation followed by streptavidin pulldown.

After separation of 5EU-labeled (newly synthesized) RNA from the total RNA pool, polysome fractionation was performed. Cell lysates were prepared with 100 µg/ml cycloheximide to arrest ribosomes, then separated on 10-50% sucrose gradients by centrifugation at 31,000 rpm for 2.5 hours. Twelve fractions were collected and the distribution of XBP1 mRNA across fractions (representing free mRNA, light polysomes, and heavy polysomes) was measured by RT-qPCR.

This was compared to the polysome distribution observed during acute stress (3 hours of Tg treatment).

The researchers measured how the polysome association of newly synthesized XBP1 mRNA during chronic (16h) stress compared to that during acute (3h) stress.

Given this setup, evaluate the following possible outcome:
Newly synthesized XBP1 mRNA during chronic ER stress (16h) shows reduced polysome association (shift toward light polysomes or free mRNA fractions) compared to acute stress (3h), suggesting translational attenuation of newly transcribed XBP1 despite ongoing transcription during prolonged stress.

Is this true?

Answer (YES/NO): NO